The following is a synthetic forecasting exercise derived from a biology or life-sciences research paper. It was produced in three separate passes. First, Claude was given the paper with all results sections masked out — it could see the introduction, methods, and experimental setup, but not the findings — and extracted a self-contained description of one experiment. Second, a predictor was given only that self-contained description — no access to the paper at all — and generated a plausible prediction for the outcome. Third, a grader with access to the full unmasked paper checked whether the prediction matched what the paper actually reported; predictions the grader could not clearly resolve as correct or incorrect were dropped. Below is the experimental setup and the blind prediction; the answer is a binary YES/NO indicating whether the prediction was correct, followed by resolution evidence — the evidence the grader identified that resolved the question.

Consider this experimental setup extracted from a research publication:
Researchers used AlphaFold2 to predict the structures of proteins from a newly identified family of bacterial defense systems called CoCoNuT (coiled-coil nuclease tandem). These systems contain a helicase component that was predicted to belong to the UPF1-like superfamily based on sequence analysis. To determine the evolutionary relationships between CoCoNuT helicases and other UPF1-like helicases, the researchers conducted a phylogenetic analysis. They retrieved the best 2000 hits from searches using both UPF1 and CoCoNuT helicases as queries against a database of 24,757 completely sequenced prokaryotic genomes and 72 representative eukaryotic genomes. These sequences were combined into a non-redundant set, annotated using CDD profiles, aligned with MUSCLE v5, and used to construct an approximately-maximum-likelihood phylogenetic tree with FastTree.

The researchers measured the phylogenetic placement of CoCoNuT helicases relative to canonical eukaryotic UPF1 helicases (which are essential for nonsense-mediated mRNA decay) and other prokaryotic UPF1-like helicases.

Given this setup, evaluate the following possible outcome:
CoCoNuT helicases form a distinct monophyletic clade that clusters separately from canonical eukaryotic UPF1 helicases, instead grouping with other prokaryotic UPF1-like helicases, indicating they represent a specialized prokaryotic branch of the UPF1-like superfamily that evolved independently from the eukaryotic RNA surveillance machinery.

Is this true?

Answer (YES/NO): NO